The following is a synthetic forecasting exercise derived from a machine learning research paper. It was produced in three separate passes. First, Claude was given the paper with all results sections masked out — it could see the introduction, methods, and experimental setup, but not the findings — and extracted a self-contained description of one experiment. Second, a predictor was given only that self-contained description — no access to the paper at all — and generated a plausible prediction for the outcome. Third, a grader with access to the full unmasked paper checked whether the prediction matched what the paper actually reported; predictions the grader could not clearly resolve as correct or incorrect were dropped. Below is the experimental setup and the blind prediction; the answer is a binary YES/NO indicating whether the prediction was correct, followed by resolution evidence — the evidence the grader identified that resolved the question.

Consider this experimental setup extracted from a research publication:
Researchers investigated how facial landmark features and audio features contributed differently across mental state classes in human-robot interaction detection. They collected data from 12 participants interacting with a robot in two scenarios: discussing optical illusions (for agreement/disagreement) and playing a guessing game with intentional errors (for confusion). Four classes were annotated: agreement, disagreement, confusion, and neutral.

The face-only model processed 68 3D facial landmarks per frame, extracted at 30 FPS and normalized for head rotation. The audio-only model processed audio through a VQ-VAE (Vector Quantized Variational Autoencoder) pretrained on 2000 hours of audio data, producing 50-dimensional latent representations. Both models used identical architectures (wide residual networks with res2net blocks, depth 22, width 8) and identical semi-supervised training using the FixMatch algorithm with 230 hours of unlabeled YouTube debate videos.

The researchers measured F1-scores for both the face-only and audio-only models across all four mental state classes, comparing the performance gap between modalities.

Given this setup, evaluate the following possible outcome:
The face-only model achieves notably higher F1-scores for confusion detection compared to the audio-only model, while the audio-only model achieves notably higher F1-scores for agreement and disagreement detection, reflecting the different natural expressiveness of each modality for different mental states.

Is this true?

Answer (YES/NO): NO